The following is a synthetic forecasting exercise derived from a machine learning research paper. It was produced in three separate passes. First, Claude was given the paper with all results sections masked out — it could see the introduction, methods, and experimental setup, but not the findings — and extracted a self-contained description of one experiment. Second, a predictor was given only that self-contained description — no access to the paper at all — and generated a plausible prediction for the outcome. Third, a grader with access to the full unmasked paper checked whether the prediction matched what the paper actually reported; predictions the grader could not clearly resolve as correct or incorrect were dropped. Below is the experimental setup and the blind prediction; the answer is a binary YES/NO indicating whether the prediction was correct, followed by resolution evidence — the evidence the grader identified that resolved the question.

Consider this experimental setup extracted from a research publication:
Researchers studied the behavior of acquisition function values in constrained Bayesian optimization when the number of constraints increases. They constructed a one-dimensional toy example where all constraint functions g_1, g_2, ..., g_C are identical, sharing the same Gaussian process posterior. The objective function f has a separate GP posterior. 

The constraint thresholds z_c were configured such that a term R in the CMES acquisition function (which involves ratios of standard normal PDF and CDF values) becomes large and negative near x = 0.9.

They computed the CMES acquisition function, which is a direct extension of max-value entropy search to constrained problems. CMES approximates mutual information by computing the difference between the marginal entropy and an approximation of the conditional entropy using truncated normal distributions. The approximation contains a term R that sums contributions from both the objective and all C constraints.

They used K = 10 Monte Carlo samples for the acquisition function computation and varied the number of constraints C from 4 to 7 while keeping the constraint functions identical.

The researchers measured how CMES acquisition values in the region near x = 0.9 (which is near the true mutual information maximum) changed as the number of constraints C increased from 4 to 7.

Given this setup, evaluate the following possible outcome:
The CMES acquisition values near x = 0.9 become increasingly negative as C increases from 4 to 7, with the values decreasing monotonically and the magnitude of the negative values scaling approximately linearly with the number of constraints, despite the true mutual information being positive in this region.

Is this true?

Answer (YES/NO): NO